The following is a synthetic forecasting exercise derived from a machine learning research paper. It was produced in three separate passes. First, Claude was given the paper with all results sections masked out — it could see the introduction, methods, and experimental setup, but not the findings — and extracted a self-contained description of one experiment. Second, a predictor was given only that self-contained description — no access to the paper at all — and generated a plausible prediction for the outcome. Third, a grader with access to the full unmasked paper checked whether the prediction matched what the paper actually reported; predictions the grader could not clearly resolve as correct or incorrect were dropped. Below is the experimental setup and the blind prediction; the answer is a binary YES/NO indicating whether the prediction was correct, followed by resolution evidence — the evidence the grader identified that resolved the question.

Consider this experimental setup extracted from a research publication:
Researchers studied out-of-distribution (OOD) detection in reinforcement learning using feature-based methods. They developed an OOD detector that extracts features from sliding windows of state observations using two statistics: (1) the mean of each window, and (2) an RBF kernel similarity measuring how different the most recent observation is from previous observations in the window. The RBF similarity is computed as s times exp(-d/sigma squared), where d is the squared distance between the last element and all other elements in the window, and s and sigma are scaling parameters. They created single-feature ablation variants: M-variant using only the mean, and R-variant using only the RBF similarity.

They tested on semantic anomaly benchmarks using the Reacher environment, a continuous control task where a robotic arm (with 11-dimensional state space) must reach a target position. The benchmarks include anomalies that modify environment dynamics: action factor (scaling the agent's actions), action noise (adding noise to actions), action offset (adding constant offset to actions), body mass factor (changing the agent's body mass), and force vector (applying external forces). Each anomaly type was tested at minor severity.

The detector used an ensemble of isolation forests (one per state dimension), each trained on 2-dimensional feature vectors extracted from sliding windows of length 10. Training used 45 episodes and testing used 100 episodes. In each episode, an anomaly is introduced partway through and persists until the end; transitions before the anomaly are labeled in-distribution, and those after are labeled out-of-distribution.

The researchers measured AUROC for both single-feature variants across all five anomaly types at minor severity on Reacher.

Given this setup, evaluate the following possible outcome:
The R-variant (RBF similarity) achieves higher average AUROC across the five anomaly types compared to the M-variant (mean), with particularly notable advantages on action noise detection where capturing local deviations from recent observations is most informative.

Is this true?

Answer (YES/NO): NO